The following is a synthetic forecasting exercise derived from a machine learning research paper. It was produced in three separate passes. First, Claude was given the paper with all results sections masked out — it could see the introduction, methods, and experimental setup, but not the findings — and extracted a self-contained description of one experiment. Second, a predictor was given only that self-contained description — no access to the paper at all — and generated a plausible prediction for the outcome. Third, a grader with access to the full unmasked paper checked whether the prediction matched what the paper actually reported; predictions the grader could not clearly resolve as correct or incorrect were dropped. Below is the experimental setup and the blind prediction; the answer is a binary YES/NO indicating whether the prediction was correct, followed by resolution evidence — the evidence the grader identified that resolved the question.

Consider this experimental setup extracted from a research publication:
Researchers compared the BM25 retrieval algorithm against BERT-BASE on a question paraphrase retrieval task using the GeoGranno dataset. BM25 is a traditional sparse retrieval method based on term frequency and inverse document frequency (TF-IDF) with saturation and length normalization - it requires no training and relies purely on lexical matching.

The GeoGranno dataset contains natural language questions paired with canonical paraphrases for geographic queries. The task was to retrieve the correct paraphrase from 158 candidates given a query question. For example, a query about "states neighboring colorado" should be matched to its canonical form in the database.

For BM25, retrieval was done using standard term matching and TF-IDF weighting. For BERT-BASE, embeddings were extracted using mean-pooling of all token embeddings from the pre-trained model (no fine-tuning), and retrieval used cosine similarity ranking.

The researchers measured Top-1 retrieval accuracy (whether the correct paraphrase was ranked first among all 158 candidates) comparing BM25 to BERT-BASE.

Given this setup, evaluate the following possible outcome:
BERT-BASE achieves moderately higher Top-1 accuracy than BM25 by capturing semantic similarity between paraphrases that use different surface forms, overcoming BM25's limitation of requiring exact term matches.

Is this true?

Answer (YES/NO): YES